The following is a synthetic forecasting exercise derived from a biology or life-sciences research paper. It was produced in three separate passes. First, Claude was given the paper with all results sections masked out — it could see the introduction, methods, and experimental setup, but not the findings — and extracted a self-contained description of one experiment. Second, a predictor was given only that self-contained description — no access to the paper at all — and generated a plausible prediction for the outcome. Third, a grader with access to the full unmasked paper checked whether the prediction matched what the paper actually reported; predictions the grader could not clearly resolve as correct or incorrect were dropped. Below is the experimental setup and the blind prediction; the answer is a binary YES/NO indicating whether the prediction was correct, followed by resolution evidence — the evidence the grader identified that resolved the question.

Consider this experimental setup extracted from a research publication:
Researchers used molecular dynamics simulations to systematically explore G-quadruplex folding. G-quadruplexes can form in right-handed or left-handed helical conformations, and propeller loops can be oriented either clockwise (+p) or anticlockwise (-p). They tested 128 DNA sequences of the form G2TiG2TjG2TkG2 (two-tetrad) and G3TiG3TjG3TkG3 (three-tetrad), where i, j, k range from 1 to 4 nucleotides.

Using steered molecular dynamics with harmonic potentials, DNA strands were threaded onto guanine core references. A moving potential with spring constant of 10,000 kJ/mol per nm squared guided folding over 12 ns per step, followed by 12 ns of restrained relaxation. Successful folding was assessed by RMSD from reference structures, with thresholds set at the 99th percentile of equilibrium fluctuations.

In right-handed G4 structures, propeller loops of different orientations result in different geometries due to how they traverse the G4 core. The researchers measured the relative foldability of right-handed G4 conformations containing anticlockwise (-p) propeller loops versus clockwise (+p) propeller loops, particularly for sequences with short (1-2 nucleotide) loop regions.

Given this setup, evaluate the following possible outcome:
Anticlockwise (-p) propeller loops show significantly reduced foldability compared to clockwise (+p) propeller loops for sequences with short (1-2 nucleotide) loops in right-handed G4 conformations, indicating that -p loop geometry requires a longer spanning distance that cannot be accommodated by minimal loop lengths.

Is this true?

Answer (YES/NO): NO